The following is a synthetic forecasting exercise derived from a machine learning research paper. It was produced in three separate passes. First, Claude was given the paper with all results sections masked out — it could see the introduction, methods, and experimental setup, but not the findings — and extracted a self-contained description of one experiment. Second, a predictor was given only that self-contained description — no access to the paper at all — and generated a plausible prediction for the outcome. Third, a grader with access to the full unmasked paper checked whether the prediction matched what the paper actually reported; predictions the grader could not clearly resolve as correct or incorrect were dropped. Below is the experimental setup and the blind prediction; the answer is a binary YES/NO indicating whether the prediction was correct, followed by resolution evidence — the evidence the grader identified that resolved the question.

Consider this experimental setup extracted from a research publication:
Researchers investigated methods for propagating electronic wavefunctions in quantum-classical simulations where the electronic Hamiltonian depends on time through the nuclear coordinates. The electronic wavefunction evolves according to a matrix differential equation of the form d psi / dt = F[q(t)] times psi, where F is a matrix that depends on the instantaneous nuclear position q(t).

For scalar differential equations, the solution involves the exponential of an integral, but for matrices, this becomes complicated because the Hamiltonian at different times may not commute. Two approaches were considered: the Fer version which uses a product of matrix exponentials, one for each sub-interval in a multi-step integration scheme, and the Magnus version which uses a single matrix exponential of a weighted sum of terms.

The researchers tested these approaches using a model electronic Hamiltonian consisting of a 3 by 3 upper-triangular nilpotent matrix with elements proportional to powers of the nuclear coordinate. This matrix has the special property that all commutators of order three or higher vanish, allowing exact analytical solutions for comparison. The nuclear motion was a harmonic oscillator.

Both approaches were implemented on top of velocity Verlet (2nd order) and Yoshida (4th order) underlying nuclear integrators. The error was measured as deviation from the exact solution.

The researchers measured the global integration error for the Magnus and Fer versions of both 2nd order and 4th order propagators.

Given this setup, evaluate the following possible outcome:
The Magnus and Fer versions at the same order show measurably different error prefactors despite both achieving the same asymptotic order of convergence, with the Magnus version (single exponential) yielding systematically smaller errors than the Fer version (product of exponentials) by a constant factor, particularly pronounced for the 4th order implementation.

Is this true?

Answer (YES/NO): NO